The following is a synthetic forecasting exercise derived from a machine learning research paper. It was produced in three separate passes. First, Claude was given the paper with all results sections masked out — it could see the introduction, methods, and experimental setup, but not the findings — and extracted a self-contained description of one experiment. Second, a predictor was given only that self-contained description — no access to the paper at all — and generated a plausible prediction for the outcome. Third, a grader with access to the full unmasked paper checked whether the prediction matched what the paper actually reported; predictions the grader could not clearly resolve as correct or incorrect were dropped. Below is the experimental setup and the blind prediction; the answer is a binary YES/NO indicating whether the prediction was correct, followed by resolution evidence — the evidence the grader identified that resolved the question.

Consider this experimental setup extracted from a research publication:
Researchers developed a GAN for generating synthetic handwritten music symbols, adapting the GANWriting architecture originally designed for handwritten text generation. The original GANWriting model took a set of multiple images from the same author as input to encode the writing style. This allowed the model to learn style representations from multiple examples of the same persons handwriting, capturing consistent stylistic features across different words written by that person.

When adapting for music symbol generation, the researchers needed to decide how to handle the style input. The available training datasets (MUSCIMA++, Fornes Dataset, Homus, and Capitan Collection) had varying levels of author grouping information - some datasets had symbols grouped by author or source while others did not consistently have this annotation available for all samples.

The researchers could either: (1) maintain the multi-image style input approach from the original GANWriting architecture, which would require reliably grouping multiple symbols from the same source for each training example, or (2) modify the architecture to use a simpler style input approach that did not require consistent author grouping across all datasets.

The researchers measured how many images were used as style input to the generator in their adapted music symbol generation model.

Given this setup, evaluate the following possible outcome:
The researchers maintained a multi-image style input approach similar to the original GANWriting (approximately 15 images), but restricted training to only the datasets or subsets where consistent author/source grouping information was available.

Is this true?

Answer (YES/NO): NO